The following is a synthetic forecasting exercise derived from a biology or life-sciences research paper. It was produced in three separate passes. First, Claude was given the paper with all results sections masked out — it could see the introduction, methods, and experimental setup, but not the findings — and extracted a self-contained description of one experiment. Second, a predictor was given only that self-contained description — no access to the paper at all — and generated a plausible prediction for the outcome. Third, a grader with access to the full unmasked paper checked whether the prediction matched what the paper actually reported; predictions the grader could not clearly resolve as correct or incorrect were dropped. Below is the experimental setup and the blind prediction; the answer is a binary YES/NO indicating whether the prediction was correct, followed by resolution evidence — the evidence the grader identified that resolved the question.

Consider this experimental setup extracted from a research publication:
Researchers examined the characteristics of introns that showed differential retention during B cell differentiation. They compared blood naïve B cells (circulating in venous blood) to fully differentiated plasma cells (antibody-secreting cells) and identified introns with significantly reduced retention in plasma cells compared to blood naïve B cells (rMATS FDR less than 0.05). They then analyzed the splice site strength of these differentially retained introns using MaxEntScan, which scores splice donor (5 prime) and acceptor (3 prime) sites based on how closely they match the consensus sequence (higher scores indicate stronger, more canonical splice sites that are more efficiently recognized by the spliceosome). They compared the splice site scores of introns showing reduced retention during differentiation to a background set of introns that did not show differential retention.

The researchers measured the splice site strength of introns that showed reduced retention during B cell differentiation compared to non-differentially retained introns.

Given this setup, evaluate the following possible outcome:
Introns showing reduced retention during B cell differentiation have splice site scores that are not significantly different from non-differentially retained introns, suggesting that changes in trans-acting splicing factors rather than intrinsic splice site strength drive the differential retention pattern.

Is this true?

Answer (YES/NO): NO